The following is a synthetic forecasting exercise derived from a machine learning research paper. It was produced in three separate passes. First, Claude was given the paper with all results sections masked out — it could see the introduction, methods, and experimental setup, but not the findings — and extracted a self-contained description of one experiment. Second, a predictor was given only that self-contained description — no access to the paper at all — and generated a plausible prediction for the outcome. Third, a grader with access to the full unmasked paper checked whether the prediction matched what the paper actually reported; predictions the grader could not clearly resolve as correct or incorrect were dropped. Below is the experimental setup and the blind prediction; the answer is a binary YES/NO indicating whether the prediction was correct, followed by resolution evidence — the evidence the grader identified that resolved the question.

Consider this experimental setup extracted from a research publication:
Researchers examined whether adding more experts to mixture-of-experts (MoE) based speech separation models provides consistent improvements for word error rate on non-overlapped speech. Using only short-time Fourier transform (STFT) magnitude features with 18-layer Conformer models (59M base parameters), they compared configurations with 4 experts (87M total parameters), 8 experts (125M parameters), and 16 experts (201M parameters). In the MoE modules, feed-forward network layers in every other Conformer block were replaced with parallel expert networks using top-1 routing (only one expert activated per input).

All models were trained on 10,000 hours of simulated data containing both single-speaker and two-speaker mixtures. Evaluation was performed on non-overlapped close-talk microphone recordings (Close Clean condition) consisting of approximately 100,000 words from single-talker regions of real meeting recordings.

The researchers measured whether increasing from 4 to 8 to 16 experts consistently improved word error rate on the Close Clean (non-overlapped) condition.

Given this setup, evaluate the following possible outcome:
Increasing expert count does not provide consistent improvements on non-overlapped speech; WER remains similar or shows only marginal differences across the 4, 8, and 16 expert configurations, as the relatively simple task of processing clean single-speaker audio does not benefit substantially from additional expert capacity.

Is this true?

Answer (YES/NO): YES